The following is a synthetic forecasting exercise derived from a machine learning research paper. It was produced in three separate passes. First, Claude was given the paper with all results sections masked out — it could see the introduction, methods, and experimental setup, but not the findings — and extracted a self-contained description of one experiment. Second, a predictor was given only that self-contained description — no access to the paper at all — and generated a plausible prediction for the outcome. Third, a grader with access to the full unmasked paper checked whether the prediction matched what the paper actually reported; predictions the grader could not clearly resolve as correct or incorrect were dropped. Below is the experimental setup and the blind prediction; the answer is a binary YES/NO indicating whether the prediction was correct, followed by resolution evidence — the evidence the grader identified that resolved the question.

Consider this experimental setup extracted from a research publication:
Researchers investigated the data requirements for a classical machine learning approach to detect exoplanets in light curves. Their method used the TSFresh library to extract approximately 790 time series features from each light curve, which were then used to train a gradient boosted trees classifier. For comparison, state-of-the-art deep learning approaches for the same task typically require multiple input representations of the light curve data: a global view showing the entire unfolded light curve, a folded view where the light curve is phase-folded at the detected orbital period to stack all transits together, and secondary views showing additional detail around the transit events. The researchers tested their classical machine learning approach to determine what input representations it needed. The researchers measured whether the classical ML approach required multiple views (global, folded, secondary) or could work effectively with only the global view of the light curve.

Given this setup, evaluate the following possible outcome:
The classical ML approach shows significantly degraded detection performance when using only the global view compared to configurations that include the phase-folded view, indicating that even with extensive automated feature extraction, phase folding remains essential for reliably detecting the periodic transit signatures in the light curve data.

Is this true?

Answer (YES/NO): NO